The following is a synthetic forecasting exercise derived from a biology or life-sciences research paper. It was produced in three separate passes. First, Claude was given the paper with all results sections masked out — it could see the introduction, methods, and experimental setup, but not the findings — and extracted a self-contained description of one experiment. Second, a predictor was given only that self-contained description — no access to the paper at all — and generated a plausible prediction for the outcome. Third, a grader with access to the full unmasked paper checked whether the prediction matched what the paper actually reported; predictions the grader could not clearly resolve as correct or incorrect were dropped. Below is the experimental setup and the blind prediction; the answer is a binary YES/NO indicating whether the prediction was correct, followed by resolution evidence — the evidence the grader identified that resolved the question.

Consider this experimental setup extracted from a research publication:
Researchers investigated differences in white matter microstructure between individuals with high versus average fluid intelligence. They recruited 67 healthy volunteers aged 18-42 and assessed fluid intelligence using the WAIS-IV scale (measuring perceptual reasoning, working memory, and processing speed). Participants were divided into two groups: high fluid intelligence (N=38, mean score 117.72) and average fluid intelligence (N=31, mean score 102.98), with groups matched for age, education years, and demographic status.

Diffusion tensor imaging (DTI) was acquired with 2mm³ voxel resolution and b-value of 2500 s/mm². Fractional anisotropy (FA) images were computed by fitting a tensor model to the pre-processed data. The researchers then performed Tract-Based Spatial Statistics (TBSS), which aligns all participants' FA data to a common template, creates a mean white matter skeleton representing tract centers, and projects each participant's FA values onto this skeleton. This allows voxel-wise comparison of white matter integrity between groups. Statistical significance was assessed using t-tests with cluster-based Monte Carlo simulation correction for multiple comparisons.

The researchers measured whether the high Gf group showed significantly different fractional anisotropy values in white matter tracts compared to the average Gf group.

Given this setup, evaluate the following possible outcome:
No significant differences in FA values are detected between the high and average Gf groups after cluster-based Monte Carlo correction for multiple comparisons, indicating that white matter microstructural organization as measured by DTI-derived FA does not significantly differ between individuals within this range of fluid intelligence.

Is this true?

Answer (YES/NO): NO